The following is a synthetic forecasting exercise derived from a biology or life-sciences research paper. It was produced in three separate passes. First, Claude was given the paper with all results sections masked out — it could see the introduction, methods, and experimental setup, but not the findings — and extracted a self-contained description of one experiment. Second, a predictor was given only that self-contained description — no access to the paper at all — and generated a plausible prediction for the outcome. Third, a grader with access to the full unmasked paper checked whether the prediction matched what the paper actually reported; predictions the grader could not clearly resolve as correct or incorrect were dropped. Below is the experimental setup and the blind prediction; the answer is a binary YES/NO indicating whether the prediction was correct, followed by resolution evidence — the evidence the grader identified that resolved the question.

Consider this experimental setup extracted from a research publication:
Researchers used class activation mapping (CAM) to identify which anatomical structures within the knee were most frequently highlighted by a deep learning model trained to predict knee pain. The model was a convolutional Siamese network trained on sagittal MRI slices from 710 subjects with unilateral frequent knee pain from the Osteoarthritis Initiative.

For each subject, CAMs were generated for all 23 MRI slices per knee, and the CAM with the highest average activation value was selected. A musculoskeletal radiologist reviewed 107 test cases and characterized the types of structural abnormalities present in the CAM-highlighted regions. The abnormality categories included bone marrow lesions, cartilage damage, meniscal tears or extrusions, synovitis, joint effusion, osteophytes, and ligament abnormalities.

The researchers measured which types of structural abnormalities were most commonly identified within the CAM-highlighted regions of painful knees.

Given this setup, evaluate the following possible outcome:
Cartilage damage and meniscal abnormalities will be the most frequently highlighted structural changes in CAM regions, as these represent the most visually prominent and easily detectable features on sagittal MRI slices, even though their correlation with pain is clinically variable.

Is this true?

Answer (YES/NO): NO